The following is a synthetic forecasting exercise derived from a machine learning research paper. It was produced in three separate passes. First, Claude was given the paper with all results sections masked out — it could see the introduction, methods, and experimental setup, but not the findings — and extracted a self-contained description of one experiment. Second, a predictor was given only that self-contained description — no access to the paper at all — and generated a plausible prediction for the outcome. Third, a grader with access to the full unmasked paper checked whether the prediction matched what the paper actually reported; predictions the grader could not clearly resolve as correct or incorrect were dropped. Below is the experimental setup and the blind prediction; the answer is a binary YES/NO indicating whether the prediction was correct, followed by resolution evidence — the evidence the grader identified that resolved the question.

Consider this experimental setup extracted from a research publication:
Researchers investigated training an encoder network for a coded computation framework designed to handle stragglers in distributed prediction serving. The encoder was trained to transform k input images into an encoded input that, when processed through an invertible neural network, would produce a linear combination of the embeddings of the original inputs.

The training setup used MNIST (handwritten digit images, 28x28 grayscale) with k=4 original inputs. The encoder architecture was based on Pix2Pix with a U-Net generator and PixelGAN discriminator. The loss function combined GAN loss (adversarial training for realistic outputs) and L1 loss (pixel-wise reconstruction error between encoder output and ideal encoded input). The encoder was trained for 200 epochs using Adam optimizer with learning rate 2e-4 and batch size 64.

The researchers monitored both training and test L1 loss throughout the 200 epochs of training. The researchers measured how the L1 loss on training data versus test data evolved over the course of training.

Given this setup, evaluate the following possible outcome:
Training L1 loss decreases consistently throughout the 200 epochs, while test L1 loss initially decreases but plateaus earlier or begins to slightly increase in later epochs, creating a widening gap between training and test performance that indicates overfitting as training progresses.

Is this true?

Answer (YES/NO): YES